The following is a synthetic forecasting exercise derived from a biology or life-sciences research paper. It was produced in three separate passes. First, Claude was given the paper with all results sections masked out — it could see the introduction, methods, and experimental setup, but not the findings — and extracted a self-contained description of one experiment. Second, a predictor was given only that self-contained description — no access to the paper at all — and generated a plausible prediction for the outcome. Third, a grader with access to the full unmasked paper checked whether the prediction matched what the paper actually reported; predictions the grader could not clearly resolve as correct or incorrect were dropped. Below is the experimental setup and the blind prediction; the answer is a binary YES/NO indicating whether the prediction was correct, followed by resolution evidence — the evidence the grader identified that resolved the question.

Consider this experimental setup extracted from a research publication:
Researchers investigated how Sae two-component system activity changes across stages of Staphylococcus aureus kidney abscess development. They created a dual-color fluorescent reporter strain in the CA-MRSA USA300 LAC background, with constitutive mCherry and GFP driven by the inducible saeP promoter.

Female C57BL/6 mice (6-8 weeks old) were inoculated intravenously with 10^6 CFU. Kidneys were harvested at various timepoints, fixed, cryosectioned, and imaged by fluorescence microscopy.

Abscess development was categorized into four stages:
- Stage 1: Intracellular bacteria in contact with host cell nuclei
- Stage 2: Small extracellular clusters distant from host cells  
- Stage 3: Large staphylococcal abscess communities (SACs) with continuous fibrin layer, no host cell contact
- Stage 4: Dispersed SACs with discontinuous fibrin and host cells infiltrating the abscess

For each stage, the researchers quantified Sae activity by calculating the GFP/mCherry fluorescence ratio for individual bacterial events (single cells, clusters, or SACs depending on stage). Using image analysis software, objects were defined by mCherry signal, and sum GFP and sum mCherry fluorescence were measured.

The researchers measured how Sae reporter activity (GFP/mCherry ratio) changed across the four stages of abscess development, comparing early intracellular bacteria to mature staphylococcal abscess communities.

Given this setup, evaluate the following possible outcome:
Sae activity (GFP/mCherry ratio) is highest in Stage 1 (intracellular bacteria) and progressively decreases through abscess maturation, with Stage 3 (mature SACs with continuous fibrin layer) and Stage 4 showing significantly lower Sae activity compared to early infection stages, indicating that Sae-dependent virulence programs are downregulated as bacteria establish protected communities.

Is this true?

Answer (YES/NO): NO